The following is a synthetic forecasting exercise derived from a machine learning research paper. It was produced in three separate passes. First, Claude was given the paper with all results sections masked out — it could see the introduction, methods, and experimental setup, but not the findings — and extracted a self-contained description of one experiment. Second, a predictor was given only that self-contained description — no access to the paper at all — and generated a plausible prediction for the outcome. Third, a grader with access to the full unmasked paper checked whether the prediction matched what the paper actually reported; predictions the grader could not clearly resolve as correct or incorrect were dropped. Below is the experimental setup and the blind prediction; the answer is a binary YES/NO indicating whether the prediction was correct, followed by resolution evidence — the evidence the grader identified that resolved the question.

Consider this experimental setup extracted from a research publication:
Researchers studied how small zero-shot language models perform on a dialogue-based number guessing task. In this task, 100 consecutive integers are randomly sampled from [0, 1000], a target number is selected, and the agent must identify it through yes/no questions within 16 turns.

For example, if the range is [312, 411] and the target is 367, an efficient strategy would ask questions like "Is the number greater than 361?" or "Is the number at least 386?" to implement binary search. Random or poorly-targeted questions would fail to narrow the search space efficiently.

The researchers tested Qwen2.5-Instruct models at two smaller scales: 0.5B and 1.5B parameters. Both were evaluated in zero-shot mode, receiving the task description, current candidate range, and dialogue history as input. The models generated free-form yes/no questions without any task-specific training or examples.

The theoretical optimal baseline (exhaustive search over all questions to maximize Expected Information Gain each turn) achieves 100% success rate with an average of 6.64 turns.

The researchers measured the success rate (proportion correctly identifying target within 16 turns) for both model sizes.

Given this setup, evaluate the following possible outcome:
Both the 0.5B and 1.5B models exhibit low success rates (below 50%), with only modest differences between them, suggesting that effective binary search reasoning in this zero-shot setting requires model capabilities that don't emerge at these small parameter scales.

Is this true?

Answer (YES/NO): YES